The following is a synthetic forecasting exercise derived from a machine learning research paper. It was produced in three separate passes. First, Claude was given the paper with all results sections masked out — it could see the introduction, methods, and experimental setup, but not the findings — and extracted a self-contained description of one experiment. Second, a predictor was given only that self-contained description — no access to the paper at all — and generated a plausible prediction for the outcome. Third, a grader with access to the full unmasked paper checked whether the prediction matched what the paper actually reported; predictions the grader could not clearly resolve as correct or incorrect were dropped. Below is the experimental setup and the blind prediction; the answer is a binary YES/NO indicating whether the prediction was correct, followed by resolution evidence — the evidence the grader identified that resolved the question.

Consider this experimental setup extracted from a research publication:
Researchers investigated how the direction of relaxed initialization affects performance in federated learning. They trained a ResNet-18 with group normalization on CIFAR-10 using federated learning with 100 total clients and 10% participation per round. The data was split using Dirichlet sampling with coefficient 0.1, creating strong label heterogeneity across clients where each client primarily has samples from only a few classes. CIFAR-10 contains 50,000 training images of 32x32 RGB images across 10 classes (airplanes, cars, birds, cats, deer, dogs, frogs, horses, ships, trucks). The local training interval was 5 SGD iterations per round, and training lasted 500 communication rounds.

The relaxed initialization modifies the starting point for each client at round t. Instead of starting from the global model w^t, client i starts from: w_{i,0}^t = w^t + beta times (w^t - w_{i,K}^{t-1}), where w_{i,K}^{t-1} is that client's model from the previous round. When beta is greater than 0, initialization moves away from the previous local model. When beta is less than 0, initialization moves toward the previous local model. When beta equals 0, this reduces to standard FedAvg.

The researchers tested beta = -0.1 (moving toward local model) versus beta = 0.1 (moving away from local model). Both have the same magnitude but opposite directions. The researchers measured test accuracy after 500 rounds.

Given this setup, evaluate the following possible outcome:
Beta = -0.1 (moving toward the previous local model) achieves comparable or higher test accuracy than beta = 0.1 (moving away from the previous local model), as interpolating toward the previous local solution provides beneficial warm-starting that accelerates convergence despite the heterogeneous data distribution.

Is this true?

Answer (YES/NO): NO